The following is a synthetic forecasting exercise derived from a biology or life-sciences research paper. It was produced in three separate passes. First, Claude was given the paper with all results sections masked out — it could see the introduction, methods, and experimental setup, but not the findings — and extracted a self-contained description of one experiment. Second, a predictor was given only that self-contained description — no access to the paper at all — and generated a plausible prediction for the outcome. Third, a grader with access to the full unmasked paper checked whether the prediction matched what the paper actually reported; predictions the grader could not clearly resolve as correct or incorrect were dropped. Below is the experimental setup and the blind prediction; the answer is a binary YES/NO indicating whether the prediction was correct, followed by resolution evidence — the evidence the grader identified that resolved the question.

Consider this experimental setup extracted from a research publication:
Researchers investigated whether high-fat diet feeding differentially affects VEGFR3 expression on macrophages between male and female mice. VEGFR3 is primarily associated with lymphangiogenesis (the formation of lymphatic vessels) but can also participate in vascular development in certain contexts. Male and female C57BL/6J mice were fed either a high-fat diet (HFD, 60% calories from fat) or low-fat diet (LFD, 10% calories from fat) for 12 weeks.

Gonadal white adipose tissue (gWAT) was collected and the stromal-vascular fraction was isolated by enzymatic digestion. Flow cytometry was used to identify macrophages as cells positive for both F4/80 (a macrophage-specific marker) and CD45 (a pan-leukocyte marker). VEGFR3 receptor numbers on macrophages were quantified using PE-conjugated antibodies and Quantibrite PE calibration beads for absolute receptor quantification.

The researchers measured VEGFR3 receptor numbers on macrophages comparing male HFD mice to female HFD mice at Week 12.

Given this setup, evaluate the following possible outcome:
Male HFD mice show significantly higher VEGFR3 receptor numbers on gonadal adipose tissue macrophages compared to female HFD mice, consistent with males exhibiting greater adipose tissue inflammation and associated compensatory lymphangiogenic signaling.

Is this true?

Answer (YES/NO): NO